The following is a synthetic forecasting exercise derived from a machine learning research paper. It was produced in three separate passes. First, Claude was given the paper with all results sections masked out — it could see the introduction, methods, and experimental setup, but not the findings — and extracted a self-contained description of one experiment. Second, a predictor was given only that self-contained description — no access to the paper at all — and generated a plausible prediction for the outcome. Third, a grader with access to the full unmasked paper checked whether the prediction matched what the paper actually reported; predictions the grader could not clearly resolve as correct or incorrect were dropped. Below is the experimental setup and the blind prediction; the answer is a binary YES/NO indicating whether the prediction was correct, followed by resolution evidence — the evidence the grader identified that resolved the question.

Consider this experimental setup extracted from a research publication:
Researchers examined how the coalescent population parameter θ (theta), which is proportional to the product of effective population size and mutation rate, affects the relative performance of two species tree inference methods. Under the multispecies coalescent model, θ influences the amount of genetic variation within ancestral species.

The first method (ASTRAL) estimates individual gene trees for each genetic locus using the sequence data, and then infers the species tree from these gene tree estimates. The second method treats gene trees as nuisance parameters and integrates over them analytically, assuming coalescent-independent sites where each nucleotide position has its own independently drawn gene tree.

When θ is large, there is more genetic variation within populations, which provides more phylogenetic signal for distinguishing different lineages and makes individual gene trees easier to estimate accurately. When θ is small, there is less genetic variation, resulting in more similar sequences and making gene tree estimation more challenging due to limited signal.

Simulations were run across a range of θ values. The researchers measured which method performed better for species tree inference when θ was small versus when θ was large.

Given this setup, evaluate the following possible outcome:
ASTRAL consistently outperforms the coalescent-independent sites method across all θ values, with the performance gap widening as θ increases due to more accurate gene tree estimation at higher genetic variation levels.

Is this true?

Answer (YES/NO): NO